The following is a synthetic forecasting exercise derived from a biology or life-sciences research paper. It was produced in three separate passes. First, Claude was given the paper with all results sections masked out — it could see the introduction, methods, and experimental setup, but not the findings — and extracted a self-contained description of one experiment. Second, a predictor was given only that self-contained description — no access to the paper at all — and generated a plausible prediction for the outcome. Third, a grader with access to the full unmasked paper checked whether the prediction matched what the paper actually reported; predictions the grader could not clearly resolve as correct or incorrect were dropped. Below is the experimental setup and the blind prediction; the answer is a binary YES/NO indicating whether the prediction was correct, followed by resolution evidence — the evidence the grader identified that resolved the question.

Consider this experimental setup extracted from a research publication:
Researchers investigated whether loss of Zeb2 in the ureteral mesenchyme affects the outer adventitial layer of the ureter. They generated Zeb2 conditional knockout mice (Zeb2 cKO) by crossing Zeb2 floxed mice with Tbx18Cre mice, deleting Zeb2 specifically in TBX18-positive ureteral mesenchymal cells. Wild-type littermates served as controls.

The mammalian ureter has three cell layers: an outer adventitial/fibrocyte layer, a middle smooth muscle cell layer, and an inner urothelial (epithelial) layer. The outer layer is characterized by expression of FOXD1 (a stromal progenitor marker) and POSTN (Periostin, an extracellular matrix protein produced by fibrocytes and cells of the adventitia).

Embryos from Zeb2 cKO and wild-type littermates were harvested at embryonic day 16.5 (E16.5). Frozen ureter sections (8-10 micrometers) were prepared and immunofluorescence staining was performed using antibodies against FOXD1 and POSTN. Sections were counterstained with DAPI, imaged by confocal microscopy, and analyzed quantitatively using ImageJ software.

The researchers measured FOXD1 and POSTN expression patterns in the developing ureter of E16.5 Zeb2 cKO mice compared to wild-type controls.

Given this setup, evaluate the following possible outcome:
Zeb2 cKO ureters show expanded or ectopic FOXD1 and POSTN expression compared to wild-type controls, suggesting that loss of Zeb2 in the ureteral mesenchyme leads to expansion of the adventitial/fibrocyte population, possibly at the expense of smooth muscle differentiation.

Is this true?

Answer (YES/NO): YES